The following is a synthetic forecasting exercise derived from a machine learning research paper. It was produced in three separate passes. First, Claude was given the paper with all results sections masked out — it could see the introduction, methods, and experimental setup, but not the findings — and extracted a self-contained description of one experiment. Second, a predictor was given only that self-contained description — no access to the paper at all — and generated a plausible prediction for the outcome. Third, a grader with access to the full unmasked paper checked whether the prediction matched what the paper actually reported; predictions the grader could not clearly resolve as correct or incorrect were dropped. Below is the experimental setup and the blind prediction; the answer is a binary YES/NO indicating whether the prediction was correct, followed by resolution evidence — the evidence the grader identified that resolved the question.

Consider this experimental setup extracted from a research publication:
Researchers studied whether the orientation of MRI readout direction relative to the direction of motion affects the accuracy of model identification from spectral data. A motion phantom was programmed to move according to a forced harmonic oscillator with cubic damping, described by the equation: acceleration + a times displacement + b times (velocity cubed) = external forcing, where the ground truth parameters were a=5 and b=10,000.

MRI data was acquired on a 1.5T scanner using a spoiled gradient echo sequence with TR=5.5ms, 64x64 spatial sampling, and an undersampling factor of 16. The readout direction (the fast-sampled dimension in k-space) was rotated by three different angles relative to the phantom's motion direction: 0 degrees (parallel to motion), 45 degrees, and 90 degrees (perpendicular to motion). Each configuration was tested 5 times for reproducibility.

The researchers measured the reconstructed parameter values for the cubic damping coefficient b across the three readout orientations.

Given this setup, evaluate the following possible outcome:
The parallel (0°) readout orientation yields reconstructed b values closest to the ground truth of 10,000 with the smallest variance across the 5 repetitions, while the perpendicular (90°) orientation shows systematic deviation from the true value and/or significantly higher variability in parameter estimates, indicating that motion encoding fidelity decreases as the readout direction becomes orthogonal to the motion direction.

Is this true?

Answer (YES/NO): NO